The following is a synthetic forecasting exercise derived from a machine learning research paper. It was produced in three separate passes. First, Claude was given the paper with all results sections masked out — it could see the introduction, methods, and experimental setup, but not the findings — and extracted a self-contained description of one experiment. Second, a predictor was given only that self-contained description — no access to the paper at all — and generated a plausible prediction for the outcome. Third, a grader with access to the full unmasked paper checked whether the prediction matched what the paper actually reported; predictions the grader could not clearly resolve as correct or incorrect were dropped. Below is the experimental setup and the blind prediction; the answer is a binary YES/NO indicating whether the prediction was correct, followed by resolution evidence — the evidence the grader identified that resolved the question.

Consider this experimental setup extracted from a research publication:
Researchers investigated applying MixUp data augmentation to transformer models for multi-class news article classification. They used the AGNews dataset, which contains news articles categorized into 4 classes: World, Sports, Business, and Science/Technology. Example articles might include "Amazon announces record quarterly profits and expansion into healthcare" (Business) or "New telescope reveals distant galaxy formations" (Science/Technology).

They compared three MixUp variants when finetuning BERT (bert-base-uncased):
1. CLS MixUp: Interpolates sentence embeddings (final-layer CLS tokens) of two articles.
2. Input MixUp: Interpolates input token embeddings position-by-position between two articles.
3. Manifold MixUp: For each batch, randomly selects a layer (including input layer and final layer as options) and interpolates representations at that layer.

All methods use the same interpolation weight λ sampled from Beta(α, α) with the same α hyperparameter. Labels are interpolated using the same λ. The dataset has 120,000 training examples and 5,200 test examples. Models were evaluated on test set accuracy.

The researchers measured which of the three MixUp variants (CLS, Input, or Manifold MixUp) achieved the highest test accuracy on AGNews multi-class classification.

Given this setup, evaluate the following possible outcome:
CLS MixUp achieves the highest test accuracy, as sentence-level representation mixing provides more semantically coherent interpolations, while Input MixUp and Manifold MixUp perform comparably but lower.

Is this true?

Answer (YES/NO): NO